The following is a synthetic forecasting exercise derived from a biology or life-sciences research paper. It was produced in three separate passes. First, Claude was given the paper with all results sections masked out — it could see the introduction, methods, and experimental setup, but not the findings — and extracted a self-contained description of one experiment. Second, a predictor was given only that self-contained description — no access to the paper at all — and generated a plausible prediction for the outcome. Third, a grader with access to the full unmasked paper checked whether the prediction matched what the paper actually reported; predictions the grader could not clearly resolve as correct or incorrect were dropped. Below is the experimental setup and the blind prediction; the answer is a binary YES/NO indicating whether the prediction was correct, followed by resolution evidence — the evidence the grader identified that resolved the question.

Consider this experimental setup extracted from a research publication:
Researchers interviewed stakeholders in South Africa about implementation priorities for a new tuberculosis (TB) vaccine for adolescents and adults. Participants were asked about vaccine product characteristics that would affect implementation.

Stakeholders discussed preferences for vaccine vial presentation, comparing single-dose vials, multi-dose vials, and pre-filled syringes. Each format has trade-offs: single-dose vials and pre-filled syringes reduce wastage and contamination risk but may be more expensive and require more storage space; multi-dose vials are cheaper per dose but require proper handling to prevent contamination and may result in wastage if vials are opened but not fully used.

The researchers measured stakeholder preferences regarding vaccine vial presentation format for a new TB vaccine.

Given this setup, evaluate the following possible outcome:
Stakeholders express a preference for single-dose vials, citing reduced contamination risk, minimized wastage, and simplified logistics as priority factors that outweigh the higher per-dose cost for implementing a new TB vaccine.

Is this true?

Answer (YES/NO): NO